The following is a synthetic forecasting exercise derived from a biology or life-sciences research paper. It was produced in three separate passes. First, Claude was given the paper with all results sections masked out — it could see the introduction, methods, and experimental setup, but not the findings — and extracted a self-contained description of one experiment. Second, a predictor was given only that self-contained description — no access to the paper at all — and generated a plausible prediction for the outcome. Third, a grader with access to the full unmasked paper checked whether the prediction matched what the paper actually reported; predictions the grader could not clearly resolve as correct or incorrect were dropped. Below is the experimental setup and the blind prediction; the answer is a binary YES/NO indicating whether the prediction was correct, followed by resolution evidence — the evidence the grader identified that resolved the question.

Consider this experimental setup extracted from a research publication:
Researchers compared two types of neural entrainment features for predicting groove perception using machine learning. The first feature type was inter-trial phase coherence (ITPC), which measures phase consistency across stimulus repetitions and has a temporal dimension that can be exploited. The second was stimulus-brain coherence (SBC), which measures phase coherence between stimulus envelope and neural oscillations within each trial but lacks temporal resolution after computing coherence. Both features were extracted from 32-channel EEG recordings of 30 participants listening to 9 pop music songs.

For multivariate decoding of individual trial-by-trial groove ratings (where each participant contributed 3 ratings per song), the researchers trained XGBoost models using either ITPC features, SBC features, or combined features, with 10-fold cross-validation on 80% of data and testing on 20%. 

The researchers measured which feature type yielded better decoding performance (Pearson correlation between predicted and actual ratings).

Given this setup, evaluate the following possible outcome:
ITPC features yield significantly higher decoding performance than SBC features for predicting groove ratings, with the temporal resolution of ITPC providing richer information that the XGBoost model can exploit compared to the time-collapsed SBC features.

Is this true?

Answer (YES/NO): YES